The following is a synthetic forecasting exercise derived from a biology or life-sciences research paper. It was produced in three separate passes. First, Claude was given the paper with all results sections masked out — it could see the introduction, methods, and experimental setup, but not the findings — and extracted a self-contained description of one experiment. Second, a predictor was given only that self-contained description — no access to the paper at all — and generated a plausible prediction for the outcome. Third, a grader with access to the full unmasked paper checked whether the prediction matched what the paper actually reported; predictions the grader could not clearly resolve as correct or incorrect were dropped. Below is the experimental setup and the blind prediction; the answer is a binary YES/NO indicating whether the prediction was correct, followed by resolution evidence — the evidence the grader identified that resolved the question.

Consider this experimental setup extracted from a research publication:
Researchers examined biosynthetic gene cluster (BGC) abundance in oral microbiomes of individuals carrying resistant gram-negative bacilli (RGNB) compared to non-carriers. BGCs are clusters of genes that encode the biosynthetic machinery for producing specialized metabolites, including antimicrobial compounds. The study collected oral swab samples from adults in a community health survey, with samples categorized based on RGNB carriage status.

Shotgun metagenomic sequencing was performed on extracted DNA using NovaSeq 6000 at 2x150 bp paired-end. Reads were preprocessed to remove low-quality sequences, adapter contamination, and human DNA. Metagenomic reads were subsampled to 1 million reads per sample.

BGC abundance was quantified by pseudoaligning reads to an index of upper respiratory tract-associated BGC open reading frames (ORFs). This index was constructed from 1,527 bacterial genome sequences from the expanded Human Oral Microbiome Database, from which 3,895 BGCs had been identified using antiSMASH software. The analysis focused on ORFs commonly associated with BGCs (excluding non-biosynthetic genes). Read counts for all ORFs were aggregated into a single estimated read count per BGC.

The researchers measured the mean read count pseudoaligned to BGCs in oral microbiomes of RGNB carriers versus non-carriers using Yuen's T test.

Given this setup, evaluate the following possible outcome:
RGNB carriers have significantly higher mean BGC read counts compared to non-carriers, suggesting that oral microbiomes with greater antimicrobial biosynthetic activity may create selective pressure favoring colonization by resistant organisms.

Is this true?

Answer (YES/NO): NO